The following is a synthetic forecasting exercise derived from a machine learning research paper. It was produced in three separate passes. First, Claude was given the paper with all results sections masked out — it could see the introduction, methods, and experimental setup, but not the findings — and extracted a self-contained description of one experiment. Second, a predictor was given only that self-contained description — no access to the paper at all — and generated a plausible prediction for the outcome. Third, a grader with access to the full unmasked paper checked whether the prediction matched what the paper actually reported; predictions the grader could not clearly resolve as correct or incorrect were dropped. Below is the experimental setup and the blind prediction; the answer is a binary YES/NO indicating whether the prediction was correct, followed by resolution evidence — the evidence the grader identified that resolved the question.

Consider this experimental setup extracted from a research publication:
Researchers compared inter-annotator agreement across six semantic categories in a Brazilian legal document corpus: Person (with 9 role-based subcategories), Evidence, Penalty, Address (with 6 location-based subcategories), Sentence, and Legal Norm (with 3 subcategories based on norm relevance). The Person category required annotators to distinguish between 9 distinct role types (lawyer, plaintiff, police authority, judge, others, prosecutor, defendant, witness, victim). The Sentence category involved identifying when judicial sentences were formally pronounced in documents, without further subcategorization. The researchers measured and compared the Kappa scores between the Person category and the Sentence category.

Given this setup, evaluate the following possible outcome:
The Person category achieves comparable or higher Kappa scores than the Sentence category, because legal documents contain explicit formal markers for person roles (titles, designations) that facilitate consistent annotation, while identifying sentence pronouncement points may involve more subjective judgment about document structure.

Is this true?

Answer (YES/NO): YES